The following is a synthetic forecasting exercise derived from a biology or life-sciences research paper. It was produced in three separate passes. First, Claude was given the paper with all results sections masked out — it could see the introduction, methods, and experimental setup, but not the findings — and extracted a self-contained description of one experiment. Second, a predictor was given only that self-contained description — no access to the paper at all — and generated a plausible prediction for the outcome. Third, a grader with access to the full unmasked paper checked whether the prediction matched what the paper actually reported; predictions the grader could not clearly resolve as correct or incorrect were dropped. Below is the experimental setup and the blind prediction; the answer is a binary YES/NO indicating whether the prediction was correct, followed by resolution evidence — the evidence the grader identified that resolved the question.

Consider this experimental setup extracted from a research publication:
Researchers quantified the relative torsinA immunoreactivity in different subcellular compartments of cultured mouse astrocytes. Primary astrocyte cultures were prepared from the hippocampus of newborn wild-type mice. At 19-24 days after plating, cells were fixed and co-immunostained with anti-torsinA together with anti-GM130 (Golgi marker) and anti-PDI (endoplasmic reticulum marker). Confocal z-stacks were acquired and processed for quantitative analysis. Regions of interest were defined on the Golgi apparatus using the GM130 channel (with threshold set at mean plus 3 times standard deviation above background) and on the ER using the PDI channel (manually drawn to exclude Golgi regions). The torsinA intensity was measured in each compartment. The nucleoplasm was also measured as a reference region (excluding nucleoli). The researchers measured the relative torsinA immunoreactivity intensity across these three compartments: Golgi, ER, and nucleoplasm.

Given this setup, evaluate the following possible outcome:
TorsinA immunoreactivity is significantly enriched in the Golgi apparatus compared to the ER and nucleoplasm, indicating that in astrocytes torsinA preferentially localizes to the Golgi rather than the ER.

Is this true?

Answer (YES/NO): YES